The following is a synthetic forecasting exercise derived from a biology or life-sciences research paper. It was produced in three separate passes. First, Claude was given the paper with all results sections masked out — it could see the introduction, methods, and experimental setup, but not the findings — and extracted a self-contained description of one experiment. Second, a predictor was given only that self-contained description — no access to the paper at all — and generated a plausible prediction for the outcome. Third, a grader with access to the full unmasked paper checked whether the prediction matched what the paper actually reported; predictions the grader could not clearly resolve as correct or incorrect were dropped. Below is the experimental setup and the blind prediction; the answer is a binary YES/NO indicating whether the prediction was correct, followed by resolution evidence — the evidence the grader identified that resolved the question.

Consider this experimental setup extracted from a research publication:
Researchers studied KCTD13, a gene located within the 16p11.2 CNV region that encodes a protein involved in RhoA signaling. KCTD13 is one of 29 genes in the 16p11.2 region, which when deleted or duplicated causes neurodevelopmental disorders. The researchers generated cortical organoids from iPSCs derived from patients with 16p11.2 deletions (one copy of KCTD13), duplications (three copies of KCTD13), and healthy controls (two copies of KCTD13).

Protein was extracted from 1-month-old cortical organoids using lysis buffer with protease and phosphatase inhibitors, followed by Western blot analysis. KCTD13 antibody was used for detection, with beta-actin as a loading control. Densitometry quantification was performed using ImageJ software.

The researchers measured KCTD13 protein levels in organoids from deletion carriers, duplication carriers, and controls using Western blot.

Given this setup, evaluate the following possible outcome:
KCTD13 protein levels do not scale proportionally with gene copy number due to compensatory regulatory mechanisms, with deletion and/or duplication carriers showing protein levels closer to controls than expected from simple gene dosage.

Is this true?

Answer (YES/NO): NO